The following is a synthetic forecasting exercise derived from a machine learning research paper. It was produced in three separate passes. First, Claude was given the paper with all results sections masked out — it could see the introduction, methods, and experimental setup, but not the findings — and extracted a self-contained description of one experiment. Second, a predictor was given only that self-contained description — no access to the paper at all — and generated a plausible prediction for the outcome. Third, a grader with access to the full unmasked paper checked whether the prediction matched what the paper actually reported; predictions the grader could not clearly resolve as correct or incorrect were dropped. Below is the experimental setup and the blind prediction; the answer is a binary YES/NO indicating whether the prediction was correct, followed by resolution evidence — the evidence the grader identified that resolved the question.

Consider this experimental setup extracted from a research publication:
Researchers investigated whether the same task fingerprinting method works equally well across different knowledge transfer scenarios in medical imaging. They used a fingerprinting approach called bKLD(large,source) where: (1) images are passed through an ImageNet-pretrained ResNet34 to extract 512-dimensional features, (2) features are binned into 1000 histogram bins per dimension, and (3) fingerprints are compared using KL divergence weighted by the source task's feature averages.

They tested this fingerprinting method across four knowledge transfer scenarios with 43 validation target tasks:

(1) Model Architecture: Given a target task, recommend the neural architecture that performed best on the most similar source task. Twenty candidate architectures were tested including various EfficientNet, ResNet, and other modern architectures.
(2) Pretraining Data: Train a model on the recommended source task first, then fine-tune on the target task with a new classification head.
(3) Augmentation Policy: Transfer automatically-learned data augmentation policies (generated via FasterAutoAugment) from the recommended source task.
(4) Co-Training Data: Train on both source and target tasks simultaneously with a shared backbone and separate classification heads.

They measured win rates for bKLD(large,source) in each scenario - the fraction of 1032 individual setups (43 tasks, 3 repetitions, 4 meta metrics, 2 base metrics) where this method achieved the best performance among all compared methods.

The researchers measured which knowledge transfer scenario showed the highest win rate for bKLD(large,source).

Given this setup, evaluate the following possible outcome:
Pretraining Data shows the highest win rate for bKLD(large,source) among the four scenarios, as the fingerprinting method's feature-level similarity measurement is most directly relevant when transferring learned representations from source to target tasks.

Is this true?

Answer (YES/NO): NO